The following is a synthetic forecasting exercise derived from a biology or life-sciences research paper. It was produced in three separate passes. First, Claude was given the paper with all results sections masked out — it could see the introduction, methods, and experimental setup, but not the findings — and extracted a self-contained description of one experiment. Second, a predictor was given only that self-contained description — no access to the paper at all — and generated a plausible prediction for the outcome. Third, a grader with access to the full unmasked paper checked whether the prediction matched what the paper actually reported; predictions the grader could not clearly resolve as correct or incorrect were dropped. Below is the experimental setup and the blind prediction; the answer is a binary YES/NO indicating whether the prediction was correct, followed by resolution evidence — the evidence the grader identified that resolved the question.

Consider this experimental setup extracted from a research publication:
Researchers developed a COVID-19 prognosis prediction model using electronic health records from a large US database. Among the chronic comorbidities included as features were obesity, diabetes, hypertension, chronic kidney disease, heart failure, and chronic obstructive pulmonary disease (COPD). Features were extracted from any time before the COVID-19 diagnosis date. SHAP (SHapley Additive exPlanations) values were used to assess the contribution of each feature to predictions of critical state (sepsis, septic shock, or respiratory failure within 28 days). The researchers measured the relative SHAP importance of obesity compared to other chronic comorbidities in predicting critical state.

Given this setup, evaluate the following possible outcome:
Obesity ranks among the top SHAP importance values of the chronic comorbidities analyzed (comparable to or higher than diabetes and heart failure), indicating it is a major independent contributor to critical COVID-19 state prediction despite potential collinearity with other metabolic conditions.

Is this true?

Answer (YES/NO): NO